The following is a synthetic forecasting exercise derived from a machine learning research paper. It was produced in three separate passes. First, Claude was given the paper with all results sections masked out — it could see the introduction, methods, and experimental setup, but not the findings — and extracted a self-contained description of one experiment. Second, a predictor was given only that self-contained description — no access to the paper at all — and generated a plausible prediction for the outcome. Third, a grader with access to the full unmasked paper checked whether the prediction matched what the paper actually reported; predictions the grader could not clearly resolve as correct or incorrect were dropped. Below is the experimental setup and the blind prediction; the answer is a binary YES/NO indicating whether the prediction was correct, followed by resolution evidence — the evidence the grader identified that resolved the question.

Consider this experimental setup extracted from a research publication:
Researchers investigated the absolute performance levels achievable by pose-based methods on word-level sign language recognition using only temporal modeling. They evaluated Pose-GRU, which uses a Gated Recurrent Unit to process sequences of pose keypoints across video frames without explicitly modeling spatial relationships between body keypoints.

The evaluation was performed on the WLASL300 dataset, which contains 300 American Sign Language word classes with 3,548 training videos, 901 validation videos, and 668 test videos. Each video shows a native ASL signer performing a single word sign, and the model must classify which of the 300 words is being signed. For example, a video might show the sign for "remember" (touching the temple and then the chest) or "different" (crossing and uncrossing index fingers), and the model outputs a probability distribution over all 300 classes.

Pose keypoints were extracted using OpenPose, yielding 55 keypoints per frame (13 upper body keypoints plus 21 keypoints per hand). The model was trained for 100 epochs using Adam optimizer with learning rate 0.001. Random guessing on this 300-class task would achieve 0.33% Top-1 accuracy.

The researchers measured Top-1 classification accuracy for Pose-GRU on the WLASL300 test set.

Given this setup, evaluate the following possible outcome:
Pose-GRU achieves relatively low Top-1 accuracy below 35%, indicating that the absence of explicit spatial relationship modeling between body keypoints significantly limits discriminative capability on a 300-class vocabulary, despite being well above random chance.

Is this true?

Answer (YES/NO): YES